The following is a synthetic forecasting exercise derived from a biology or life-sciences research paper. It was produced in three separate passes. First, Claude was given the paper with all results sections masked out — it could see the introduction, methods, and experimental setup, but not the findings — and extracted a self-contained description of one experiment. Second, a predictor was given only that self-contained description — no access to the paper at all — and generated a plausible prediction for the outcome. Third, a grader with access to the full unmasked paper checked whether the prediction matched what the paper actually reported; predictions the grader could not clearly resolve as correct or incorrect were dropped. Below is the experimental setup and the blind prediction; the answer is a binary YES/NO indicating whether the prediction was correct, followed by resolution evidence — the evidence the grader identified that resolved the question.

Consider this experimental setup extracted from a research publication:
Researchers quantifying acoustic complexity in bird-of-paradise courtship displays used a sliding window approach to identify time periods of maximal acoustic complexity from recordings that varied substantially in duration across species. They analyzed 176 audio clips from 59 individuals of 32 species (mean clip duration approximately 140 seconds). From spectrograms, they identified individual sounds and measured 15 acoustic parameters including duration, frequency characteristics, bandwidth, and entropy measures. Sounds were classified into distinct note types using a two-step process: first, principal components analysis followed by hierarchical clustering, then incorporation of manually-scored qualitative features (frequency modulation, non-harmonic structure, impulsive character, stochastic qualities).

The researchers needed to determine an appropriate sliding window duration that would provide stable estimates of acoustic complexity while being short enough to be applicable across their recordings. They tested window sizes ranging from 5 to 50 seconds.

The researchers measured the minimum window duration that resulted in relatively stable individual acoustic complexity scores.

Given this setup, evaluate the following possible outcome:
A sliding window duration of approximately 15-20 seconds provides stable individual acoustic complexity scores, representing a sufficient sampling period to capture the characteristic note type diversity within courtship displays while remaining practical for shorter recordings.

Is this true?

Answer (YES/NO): NO